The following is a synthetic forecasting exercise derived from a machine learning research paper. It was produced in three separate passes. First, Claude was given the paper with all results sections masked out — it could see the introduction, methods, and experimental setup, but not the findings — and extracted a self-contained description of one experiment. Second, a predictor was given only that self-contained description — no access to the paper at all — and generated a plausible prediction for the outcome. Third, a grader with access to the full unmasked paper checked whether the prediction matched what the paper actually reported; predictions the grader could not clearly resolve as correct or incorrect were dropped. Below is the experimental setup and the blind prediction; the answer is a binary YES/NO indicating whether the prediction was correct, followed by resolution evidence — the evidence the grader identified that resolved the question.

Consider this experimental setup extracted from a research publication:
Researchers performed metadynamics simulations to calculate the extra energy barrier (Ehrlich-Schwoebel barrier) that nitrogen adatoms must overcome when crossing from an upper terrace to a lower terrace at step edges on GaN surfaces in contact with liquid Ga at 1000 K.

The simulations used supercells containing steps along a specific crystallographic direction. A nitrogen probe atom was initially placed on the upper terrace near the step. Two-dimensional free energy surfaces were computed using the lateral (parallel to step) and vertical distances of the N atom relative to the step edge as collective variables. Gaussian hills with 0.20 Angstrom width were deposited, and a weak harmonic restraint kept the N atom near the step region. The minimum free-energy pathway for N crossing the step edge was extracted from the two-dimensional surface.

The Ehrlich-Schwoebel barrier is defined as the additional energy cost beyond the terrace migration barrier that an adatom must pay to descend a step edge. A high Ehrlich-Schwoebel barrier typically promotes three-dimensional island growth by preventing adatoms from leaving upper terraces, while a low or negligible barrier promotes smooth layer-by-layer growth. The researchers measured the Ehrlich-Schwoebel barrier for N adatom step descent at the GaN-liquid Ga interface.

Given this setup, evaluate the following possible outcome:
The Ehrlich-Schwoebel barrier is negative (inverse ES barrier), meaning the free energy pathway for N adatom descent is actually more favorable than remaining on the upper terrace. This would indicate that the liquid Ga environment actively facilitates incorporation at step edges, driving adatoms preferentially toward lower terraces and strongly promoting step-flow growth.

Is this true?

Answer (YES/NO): NO